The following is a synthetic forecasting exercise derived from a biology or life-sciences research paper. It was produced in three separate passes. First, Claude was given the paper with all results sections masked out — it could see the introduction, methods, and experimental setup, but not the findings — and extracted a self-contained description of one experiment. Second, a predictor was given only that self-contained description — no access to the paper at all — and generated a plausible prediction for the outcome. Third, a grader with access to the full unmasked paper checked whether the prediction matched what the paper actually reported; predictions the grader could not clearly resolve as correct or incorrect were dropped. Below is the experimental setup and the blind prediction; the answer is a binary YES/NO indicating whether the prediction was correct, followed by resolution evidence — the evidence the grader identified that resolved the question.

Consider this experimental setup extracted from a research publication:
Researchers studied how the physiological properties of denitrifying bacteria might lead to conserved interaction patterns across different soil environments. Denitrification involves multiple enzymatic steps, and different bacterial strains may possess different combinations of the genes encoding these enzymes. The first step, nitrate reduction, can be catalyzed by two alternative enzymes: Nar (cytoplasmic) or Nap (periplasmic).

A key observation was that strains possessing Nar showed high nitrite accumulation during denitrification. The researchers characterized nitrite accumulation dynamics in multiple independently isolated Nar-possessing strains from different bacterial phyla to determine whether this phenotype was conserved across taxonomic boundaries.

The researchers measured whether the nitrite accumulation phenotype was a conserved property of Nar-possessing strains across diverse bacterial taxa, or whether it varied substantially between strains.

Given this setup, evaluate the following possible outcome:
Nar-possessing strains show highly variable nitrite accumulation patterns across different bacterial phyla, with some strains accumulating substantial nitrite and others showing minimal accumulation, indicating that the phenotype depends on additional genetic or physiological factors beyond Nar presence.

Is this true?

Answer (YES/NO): NO